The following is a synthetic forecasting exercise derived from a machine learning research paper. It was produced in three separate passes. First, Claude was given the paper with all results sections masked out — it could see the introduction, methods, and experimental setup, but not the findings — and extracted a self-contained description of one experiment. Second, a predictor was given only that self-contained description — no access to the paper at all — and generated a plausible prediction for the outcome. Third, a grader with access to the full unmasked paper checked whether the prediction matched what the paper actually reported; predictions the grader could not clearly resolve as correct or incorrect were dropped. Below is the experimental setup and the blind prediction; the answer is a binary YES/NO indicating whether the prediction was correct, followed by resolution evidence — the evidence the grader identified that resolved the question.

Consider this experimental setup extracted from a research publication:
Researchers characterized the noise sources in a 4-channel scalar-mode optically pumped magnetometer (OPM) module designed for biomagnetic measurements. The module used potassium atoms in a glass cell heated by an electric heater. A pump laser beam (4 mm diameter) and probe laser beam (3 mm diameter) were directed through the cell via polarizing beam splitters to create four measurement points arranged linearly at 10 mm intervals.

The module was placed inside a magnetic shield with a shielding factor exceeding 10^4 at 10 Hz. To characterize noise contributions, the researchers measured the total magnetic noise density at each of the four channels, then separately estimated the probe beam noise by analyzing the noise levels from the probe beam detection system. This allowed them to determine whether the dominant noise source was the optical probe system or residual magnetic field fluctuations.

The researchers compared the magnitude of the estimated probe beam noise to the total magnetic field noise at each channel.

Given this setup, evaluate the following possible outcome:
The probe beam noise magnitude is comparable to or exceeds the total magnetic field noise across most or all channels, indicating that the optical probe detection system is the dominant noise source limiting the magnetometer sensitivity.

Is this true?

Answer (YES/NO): NO